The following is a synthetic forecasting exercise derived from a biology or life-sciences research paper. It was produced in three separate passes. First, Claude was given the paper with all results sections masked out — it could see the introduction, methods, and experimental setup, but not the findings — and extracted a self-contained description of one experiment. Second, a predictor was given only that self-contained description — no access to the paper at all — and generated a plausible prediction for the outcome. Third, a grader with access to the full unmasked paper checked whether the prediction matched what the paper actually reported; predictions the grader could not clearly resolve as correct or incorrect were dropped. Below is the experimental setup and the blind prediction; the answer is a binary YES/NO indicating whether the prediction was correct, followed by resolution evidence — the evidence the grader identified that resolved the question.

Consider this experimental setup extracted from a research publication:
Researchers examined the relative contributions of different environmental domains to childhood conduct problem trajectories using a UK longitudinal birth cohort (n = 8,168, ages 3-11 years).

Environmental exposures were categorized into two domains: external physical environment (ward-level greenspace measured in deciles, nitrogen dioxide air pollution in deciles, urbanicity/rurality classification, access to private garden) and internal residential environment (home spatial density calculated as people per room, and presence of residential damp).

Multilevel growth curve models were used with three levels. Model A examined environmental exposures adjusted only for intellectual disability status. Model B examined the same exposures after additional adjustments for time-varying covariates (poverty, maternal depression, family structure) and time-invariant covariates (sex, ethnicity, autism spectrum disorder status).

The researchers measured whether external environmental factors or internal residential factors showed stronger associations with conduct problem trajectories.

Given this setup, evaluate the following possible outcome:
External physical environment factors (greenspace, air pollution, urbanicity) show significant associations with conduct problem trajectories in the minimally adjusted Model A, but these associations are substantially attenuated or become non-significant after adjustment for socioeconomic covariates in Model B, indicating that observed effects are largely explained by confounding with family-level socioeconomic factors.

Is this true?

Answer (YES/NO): NO